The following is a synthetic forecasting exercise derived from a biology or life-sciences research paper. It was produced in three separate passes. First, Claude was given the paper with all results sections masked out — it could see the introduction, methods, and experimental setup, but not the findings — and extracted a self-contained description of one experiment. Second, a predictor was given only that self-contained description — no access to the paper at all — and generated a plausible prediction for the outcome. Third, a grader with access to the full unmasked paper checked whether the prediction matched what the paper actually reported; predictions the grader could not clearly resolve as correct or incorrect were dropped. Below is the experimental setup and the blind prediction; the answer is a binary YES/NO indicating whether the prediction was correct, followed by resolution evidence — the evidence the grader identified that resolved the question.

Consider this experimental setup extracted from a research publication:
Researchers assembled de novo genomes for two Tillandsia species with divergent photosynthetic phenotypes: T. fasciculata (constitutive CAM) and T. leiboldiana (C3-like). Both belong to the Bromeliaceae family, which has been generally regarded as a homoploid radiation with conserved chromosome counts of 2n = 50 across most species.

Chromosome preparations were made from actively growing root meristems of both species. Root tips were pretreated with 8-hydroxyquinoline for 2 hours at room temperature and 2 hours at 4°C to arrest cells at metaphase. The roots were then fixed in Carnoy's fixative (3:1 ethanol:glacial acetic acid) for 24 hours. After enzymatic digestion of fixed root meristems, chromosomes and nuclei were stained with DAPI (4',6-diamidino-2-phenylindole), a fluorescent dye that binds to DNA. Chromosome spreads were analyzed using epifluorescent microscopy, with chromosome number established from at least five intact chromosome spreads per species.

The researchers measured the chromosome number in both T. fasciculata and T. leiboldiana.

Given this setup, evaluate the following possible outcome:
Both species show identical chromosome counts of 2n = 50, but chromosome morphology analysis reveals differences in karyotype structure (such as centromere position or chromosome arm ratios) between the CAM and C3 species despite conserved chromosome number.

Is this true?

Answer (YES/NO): NO